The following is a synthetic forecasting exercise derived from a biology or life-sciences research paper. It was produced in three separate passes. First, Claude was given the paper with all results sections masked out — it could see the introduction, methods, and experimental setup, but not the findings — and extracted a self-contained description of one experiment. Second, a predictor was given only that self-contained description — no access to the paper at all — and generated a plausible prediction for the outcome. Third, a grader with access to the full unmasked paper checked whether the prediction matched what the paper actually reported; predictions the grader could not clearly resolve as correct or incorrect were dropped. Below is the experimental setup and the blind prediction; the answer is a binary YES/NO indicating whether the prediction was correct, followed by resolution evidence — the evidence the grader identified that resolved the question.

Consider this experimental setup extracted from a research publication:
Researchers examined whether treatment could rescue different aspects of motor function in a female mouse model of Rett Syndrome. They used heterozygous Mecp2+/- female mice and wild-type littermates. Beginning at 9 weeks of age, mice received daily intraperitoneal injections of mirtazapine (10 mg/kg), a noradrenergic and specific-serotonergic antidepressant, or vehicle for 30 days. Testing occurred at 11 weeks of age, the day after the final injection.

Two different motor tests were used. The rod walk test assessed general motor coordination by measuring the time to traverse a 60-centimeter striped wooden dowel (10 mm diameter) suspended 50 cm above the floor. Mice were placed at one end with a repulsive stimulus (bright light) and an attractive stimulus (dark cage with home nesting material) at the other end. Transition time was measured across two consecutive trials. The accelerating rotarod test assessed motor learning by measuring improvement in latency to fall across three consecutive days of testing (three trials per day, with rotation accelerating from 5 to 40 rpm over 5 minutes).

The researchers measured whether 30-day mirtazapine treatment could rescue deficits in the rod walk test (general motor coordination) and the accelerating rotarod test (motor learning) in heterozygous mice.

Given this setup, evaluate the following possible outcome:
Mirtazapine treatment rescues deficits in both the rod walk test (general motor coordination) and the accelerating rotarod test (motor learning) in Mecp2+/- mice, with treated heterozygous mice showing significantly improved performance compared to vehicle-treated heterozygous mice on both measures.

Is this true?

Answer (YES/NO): NO